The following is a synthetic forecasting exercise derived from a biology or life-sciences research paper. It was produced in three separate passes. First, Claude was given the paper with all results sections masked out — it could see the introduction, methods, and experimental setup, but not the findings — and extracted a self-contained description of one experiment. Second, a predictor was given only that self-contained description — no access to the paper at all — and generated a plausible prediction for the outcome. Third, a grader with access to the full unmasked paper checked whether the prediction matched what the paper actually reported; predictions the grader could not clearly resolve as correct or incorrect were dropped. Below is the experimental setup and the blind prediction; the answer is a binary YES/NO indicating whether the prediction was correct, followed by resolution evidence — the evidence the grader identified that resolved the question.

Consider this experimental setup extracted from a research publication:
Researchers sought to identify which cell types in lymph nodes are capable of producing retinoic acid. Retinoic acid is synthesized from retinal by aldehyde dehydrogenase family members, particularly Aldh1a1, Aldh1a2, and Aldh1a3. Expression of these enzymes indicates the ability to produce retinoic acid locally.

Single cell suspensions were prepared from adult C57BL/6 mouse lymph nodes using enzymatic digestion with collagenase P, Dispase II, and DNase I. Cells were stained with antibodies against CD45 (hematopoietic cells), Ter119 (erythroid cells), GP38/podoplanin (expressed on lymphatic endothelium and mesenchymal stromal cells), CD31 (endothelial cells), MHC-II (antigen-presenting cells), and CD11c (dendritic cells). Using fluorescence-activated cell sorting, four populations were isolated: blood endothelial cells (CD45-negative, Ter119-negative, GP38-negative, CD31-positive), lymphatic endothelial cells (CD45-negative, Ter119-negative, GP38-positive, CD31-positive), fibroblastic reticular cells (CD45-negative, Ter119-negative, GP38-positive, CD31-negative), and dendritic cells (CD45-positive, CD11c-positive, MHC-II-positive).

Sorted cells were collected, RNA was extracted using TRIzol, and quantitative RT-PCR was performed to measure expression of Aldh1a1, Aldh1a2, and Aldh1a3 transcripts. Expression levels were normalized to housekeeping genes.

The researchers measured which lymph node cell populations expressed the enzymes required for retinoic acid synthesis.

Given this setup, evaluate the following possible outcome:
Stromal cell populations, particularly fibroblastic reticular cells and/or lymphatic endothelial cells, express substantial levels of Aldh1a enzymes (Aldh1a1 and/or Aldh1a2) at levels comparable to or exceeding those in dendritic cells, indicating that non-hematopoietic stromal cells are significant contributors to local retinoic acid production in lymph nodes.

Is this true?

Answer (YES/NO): NO